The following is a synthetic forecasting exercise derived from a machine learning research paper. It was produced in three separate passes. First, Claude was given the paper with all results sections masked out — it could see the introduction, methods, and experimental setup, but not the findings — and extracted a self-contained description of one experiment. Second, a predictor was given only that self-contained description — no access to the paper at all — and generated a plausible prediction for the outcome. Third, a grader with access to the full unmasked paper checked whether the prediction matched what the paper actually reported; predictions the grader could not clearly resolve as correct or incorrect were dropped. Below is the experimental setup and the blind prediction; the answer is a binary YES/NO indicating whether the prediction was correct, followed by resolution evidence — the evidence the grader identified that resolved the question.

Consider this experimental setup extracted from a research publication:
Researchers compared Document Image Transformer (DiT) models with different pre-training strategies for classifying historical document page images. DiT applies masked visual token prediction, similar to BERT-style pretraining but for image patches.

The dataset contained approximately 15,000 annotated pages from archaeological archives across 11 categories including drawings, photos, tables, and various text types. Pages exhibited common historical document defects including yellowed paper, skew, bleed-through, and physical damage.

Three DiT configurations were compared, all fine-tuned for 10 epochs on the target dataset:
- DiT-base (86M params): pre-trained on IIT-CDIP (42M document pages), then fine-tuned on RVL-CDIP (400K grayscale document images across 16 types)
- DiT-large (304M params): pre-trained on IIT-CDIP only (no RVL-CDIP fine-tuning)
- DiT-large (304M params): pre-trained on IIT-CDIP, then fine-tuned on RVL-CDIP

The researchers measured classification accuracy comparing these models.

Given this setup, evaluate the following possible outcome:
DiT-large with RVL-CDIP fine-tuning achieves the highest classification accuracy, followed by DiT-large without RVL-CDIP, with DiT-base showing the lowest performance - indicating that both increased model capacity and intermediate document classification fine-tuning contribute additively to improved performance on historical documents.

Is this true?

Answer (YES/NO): NO